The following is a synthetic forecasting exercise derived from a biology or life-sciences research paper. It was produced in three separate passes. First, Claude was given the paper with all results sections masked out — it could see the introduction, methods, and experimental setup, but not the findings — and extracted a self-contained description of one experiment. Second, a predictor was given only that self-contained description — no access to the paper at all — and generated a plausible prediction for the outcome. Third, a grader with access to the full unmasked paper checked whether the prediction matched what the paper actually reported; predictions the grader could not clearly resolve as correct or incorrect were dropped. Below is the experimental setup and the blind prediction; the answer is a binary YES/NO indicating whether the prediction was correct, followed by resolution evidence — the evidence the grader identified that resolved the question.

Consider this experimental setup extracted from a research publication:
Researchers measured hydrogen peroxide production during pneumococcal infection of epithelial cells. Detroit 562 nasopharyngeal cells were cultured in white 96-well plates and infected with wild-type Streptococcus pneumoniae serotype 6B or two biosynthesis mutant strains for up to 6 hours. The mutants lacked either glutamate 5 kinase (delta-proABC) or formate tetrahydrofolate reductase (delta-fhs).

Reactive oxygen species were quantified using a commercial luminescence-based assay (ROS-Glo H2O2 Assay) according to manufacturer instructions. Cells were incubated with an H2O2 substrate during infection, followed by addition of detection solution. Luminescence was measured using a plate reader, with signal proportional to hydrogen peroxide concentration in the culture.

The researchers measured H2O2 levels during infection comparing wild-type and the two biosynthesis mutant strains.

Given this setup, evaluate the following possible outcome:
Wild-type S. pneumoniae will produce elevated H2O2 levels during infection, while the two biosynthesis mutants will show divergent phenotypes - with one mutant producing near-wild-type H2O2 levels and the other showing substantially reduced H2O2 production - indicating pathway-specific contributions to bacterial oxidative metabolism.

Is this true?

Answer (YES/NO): NO